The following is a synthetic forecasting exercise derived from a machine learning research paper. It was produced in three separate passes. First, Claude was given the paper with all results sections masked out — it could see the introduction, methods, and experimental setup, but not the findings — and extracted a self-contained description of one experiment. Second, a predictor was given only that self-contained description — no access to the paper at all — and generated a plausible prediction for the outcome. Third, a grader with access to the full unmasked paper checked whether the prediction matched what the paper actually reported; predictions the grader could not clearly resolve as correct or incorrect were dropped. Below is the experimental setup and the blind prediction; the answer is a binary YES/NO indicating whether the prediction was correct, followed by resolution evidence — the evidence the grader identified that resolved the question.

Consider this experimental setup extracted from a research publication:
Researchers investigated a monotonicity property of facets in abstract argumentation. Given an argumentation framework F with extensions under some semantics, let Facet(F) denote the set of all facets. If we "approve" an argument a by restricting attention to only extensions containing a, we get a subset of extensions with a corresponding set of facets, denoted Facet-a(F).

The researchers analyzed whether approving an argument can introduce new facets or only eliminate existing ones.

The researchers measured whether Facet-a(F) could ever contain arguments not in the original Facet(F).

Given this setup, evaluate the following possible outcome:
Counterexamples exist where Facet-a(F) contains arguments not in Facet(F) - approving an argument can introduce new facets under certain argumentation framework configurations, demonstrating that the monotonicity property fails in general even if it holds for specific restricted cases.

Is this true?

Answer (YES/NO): NO